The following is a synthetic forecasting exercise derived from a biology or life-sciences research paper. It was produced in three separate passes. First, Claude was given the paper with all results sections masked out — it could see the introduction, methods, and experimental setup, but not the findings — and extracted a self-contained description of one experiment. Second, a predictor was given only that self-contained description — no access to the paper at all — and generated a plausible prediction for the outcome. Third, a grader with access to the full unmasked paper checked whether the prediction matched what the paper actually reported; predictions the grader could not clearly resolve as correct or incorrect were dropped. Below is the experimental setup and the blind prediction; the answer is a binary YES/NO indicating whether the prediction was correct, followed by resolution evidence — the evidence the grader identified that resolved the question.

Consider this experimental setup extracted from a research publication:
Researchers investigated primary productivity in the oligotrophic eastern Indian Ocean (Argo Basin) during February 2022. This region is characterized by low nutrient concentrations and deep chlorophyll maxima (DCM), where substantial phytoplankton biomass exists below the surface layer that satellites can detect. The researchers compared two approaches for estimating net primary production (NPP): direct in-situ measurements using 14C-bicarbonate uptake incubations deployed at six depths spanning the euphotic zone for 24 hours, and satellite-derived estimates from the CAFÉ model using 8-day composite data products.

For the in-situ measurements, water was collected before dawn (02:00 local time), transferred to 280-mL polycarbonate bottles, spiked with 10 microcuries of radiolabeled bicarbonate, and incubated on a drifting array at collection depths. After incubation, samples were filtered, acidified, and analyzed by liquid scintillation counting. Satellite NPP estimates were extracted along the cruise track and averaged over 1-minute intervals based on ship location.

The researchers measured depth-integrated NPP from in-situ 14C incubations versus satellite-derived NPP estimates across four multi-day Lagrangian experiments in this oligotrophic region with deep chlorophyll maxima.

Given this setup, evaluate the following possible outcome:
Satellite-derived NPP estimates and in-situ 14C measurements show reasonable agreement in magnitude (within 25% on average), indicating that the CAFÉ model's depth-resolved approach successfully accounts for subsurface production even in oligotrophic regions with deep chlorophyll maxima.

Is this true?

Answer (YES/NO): YES